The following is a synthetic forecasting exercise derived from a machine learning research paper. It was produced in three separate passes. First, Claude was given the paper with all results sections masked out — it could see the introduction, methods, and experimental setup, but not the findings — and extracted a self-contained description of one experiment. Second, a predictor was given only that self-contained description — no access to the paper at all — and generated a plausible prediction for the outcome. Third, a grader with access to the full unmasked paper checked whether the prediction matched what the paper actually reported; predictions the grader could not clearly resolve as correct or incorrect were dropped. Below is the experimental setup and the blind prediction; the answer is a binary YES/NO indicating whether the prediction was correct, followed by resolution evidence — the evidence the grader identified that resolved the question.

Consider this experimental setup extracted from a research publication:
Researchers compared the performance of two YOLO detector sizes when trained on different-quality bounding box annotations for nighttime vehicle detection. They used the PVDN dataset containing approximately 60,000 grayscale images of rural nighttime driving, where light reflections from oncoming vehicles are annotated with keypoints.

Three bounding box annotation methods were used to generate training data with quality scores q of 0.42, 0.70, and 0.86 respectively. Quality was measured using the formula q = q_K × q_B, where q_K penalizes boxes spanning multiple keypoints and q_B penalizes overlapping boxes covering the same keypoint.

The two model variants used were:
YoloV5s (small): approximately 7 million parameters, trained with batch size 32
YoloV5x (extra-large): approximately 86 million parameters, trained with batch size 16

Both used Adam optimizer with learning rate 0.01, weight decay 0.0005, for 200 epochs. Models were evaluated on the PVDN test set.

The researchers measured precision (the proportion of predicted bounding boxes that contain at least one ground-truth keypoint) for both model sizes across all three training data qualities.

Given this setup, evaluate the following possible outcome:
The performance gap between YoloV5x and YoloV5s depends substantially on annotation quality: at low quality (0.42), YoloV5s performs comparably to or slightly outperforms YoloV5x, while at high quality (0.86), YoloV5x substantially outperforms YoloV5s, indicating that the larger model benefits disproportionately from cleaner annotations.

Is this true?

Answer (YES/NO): NO